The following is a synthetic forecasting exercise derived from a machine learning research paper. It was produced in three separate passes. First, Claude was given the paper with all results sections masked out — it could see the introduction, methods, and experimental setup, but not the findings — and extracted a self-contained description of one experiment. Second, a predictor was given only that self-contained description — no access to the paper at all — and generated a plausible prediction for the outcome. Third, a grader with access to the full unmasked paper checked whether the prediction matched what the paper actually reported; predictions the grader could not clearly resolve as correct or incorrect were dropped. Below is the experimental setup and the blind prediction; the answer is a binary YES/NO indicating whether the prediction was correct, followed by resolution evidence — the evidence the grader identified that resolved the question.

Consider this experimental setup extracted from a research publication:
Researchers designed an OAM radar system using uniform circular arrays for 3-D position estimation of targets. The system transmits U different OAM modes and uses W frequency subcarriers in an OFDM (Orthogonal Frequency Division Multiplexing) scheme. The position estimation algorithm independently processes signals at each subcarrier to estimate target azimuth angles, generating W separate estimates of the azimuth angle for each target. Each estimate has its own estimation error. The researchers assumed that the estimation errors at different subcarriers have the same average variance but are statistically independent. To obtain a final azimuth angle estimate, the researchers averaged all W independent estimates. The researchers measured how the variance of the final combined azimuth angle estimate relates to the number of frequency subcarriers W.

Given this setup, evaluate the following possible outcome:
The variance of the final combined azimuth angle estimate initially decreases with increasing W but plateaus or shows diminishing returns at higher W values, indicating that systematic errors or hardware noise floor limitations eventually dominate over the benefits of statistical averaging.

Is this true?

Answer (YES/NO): NO